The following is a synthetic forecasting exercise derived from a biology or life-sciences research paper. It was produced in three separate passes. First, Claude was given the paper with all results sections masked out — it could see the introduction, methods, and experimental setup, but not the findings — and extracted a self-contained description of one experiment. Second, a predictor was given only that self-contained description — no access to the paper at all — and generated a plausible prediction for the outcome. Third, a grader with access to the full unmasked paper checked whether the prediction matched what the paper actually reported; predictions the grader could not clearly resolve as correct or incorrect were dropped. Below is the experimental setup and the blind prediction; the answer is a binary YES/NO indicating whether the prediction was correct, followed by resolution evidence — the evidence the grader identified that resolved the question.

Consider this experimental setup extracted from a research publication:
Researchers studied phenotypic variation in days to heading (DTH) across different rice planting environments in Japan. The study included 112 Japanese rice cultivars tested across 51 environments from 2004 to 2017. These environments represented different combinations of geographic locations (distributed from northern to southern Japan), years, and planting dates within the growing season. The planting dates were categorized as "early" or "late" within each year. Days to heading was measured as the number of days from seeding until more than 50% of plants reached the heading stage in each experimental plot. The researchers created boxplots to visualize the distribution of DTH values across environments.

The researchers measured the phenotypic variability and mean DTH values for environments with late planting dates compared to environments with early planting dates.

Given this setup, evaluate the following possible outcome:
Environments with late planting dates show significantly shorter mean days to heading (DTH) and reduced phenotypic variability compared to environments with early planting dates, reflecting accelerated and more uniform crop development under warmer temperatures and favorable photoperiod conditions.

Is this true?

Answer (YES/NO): YES